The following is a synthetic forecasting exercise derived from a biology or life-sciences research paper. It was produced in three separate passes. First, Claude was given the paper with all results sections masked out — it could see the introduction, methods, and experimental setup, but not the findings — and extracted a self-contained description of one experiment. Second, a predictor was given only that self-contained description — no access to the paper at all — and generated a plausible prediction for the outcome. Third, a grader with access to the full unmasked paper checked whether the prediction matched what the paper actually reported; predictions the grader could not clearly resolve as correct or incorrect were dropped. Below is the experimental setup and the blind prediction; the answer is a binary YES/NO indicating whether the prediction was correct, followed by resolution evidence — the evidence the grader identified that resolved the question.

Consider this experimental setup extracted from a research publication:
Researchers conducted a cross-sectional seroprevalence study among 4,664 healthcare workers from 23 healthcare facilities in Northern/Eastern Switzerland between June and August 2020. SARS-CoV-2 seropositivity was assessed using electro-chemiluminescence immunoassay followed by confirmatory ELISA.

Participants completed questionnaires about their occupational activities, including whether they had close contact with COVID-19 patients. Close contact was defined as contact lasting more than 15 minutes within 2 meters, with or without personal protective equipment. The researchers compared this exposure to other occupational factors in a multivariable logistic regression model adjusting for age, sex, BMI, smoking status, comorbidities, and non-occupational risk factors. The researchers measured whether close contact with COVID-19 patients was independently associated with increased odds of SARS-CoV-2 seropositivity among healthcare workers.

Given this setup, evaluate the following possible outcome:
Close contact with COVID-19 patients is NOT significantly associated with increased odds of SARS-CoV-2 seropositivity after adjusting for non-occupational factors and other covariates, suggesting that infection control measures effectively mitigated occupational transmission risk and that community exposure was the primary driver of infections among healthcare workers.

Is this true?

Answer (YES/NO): NO